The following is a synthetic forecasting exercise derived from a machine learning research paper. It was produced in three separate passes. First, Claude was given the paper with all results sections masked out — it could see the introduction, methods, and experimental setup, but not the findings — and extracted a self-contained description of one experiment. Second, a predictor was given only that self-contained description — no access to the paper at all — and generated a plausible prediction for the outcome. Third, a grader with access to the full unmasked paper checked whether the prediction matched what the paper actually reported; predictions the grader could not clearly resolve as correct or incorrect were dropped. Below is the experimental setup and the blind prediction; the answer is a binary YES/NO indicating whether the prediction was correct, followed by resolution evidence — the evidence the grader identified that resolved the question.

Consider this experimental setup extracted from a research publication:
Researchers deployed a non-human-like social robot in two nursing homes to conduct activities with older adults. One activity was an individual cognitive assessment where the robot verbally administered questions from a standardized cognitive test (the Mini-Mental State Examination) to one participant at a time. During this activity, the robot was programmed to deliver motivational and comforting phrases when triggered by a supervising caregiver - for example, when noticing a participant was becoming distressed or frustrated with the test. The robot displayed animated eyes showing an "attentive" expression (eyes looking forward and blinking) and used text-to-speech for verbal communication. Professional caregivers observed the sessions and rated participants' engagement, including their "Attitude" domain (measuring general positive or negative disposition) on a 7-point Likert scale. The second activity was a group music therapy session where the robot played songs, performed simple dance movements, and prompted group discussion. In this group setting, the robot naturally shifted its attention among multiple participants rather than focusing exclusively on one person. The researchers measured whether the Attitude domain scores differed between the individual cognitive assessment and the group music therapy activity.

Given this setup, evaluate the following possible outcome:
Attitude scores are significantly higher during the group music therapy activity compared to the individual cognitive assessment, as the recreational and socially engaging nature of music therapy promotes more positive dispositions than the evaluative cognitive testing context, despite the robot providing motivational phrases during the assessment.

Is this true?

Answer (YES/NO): NO